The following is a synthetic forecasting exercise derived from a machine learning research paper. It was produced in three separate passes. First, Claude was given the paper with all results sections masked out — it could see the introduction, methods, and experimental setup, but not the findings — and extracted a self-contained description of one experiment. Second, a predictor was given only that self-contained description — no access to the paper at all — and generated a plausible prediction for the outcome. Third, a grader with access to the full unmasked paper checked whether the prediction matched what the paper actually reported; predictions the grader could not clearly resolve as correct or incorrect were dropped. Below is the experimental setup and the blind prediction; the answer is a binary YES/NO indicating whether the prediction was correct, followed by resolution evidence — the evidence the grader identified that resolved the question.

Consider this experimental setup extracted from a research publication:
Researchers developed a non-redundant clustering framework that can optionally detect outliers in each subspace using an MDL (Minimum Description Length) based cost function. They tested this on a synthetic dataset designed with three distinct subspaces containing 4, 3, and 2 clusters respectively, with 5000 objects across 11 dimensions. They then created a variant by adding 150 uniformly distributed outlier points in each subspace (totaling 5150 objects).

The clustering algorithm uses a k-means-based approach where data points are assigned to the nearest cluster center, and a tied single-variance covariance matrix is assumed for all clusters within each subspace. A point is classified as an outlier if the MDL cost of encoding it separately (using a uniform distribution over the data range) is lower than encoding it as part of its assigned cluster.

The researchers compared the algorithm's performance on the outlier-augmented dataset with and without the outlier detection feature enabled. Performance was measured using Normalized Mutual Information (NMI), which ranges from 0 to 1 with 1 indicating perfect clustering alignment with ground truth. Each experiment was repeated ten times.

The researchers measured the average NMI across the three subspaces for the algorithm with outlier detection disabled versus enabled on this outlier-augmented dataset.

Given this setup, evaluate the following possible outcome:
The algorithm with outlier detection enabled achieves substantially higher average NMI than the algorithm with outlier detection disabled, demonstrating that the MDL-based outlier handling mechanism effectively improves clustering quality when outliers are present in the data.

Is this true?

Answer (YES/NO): YES